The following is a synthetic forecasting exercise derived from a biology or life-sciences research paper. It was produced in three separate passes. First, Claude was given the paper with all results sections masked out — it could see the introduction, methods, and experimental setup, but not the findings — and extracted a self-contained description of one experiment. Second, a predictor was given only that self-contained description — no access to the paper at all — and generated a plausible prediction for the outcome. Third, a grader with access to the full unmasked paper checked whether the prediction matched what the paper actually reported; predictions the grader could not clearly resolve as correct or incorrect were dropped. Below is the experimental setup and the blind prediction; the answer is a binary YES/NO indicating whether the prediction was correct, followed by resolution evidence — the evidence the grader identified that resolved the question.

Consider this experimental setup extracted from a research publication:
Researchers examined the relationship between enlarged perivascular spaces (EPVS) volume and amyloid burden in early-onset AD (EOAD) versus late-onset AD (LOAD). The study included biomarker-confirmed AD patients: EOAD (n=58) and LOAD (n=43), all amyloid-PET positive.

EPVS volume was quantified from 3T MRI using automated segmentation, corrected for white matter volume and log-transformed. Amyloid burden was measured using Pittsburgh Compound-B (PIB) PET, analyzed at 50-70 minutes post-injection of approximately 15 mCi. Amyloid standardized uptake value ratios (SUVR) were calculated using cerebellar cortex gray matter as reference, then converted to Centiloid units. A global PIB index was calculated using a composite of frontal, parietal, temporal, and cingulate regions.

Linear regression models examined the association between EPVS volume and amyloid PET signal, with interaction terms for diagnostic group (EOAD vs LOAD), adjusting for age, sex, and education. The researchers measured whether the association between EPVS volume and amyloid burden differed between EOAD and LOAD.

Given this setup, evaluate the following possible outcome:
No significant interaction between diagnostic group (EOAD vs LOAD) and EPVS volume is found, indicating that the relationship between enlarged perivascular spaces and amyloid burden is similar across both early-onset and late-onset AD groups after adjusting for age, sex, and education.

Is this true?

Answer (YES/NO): NO